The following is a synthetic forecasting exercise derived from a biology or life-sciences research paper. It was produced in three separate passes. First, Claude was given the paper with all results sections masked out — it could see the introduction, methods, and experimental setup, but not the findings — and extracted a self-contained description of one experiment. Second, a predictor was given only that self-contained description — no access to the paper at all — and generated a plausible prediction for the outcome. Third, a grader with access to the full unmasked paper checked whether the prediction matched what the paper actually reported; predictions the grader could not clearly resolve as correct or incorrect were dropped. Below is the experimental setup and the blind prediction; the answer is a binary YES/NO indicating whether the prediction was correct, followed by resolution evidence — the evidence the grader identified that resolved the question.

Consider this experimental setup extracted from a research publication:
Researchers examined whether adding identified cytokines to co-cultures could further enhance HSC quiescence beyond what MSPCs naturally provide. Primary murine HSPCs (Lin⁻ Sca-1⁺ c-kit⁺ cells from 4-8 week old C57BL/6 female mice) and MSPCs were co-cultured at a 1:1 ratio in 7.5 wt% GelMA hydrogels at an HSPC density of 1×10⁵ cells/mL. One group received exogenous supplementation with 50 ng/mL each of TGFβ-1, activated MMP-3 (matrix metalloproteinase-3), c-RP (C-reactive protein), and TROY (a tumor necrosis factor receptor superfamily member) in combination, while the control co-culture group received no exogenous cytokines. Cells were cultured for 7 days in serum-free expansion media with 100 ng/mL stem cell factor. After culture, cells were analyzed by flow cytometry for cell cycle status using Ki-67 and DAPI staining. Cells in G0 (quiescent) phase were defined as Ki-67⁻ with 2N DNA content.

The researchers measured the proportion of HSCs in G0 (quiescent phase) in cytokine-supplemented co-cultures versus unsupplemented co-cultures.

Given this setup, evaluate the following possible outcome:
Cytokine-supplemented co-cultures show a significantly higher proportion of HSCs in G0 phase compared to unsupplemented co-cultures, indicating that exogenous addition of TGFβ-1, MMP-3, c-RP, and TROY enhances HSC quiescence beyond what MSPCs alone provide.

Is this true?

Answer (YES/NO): NO